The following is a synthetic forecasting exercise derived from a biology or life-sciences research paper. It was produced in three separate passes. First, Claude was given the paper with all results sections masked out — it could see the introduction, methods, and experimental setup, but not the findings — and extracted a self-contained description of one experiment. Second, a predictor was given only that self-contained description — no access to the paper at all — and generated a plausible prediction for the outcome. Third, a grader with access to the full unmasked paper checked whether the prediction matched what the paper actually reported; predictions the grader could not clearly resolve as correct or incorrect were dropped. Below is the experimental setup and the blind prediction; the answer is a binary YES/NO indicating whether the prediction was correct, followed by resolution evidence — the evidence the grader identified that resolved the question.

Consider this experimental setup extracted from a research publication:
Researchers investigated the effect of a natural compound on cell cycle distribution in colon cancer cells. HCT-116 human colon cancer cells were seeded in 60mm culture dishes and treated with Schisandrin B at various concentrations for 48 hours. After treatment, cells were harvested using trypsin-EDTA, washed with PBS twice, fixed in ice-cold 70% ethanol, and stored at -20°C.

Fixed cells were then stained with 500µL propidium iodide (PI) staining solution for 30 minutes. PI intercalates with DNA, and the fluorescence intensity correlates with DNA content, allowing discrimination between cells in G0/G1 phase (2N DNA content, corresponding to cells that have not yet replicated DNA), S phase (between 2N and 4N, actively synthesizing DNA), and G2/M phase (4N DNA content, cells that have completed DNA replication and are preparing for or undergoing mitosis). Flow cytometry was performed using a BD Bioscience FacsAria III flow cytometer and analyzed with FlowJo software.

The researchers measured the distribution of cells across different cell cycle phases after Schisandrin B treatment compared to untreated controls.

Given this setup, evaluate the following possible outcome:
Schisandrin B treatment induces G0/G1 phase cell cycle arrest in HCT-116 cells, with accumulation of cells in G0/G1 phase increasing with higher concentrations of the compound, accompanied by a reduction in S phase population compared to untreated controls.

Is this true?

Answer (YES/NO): YES